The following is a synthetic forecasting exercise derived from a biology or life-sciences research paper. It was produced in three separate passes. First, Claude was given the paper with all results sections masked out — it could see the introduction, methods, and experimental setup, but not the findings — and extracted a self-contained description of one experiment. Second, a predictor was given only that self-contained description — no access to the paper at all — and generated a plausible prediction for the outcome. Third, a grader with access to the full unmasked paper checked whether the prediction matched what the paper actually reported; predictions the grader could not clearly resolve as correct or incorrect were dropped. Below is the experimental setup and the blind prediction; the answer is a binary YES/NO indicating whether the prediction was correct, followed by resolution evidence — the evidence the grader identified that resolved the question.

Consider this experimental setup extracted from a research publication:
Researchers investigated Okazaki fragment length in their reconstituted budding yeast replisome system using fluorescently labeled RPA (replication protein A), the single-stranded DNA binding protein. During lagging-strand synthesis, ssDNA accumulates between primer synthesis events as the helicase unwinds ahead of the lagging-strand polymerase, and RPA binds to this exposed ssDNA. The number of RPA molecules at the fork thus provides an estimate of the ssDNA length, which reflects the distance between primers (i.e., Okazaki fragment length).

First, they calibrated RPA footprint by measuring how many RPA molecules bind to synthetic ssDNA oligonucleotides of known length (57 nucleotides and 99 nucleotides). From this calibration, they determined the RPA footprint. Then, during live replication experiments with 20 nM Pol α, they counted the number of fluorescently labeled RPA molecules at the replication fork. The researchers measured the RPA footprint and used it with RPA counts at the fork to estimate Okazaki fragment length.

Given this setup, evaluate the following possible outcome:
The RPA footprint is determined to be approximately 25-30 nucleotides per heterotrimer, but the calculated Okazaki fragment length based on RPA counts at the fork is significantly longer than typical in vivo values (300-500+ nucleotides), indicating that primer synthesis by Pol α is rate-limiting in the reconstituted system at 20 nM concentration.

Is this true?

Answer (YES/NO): NO